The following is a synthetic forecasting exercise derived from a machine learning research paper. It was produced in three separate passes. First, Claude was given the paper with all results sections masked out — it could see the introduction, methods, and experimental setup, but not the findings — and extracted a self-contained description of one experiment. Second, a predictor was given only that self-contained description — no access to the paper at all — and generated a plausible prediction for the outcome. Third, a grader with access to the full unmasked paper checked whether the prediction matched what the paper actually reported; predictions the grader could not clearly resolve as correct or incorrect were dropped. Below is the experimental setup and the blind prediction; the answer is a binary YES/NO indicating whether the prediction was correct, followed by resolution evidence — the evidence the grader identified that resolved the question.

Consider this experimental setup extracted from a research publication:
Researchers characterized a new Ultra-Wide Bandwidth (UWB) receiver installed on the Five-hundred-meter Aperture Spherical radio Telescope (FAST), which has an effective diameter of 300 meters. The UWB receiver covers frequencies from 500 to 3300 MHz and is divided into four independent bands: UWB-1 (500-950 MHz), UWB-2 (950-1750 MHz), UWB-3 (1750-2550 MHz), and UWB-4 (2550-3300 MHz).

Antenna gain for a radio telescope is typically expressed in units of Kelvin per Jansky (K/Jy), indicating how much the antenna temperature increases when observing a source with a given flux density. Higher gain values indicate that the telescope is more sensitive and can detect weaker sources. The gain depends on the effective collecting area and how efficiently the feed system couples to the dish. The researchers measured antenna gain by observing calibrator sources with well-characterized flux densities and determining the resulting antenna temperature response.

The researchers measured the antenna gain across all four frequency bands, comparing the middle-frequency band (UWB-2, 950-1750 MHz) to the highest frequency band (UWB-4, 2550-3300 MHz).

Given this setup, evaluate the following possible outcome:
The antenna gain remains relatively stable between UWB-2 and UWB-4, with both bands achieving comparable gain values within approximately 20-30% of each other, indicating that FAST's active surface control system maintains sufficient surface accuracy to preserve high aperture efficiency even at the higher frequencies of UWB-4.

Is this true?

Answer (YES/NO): NO